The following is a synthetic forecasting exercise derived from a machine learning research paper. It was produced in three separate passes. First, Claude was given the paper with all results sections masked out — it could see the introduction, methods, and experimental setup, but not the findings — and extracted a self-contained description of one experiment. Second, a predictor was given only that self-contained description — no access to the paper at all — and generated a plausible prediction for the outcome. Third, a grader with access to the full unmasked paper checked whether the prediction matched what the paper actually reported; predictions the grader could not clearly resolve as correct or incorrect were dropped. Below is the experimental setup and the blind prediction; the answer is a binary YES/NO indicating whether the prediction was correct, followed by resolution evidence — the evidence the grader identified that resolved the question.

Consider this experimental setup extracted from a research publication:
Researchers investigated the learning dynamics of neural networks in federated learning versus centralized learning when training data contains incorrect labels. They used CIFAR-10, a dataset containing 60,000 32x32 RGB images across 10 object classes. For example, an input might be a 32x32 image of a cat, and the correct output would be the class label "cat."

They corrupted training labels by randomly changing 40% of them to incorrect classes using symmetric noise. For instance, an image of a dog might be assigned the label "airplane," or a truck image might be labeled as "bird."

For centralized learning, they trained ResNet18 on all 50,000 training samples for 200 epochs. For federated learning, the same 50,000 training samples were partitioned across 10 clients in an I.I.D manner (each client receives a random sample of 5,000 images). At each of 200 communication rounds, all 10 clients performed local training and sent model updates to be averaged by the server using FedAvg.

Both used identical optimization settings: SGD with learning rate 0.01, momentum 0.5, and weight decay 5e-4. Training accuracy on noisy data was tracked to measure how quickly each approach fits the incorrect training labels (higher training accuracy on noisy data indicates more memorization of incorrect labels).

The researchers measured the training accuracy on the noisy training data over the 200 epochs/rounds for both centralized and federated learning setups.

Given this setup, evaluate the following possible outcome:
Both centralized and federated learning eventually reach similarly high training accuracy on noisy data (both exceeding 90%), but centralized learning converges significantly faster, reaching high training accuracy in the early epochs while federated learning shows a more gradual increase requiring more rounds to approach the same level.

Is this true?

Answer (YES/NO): NO